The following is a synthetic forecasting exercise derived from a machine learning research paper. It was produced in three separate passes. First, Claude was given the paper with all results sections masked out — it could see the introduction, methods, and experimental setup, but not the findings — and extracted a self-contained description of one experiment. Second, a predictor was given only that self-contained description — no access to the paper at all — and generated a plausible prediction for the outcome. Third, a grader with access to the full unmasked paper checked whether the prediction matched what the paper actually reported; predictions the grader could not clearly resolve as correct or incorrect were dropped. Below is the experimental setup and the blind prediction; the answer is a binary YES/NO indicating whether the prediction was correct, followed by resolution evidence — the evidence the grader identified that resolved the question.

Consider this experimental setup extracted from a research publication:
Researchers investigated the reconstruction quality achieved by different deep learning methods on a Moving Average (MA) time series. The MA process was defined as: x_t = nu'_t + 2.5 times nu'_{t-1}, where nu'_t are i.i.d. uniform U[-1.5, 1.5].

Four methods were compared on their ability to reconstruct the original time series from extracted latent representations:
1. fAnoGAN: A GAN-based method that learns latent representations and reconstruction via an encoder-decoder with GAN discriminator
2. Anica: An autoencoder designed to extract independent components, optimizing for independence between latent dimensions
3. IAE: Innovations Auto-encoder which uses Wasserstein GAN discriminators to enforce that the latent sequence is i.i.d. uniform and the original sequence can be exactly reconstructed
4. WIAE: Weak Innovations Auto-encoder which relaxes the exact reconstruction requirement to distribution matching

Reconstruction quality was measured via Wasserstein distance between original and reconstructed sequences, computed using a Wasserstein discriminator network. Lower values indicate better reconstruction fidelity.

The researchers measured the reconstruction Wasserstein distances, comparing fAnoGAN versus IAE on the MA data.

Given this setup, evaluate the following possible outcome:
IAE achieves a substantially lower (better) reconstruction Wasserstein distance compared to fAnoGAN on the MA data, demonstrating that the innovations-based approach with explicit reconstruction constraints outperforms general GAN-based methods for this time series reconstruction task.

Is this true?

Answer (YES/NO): YES